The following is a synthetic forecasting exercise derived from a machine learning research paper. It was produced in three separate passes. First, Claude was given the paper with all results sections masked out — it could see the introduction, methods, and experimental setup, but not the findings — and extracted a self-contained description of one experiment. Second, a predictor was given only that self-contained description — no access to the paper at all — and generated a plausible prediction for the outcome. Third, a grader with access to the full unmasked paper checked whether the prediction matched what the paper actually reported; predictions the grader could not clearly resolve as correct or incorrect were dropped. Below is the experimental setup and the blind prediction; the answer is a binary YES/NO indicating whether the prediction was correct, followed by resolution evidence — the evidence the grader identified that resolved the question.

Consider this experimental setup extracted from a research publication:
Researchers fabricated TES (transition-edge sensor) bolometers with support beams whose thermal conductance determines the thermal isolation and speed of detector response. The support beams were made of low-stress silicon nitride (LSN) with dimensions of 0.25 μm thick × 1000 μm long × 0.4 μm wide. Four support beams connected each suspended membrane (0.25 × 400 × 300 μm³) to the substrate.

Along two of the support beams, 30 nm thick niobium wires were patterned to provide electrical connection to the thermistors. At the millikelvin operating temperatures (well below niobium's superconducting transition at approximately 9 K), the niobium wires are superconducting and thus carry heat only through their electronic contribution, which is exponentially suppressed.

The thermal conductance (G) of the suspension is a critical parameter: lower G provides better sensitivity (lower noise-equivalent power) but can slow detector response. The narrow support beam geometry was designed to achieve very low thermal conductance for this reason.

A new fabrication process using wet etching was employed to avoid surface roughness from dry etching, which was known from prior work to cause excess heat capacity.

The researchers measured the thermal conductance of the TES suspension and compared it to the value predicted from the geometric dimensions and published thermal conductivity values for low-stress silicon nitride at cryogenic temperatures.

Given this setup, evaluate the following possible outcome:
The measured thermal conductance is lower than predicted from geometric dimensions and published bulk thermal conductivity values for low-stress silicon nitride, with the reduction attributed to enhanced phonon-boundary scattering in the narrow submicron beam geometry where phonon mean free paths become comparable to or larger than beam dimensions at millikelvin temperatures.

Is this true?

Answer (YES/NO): NO